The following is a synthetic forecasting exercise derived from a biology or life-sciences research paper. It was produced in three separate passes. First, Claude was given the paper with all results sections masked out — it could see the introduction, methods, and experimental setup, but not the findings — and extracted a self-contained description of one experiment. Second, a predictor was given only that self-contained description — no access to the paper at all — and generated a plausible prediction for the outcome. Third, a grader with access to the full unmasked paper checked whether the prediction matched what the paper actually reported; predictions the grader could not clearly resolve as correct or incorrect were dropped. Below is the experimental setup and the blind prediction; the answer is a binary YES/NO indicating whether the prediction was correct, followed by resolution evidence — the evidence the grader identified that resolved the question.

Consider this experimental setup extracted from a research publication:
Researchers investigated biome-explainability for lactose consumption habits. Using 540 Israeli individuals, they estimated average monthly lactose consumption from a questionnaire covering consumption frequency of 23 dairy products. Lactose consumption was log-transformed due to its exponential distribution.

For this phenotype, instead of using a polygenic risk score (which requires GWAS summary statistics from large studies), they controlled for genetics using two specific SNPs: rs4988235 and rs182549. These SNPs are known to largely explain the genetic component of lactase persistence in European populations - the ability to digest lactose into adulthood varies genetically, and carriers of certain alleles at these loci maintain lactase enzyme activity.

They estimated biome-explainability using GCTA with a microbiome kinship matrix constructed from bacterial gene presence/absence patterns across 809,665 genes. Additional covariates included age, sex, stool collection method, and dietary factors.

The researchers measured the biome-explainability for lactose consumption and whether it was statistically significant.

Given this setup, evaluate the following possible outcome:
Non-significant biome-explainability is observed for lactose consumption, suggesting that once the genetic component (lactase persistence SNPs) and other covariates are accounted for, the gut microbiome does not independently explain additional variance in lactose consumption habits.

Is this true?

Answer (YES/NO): NO